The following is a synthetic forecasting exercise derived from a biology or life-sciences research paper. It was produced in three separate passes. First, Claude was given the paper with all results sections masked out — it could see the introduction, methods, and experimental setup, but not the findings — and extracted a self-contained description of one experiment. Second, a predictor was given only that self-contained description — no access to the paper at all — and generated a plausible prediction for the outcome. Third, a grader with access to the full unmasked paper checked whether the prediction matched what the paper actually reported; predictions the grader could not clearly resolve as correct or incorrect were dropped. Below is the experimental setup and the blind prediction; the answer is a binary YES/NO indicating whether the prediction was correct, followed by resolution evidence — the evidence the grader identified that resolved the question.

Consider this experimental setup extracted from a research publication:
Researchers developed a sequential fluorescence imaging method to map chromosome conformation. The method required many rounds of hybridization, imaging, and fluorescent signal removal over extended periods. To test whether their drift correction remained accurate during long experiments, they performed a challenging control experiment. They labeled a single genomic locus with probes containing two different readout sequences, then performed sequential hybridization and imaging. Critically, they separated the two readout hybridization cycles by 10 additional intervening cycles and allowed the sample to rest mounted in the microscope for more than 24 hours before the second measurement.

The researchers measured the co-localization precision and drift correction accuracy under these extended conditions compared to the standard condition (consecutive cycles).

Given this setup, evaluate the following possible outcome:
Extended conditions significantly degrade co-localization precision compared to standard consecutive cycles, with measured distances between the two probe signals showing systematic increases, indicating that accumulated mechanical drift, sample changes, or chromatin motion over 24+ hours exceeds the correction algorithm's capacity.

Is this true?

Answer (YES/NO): NO